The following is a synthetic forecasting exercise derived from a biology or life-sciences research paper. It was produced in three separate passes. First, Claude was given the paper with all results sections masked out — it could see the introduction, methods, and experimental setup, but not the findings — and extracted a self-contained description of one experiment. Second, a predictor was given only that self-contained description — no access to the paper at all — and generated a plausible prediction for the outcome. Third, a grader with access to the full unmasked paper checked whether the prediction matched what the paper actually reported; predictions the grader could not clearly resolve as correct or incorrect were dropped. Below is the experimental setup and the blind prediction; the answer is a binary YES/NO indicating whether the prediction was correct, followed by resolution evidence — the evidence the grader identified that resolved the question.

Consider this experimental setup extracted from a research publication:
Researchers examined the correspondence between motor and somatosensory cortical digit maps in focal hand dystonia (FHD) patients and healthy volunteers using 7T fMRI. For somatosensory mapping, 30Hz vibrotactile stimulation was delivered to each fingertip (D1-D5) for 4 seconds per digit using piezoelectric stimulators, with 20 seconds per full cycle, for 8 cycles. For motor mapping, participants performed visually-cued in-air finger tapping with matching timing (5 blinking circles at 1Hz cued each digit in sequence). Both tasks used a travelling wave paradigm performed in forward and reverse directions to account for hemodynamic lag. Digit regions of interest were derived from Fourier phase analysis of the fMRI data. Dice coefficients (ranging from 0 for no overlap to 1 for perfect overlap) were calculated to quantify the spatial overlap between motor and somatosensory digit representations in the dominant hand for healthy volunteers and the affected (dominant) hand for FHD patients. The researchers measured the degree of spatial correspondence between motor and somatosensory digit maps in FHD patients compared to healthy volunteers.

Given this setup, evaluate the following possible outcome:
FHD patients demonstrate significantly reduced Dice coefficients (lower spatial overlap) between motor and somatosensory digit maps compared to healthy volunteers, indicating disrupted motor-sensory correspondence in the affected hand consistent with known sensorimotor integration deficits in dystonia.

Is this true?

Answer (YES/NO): NO